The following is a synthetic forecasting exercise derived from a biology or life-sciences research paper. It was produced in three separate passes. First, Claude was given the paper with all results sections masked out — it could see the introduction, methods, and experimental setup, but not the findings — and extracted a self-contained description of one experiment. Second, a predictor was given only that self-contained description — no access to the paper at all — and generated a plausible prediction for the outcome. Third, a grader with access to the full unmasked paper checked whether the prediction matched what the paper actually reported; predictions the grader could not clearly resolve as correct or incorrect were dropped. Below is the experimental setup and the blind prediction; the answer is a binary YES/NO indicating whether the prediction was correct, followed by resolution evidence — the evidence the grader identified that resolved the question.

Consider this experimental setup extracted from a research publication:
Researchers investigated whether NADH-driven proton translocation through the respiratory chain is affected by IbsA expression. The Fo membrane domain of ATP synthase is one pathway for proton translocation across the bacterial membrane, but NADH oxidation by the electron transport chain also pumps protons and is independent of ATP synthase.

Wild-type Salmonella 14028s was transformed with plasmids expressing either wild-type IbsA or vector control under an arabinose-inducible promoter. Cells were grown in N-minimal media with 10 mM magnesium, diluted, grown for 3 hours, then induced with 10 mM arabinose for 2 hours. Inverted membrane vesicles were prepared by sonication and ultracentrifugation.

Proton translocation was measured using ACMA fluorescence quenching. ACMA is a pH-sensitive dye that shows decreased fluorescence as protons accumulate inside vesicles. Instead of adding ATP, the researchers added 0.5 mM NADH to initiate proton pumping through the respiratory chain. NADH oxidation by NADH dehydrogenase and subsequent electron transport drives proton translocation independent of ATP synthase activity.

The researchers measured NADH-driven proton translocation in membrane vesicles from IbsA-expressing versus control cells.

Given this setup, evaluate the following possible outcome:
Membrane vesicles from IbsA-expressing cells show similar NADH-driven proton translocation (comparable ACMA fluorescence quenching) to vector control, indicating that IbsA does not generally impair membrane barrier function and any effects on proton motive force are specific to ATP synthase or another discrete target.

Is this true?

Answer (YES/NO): NO